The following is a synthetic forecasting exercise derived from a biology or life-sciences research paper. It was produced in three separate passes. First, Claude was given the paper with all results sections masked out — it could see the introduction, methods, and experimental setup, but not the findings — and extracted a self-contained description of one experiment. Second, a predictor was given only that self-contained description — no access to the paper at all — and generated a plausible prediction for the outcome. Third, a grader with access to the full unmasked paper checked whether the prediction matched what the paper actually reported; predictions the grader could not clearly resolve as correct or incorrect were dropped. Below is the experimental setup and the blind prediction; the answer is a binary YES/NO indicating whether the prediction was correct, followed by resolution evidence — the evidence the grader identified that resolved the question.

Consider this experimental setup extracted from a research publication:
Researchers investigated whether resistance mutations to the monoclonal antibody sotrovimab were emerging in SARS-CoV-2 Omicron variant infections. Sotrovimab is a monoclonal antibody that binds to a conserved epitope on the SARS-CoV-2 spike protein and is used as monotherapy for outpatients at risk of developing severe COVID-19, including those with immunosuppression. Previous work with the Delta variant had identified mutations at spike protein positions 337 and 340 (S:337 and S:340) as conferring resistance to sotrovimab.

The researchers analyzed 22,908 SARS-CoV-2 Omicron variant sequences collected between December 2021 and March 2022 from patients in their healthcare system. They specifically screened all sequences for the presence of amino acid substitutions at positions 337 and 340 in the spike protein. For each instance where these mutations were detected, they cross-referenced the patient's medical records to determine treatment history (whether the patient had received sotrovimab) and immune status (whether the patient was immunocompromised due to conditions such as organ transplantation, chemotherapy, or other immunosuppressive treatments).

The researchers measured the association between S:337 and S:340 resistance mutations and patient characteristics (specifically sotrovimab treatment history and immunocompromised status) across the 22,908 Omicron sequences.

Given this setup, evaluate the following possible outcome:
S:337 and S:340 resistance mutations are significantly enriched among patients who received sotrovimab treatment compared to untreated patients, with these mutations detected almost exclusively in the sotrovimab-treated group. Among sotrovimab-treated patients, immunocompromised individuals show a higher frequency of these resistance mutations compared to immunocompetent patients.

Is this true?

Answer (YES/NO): YES